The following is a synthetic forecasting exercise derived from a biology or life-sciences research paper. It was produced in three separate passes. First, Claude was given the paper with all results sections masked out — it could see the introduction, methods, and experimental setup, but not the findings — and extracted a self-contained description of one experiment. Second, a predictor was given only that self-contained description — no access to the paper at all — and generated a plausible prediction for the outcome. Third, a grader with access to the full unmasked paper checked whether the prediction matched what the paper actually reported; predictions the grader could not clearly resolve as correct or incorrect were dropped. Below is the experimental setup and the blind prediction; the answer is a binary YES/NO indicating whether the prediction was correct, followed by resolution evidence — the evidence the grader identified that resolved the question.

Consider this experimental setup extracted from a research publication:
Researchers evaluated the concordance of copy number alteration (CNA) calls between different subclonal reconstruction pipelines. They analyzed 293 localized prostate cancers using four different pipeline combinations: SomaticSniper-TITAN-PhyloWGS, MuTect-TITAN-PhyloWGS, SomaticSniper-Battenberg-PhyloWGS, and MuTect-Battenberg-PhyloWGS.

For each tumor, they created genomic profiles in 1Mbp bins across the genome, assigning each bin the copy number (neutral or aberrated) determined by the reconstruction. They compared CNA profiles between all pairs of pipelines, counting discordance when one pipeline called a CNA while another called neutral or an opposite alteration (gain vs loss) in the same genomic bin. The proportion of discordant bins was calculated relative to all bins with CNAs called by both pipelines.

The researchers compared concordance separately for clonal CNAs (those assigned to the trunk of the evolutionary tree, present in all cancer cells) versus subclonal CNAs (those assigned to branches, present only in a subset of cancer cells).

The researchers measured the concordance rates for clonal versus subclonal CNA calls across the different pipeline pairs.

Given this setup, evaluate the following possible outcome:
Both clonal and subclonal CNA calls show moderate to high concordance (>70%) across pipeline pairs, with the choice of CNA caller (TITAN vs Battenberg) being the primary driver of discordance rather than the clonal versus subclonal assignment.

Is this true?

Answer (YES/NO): NO